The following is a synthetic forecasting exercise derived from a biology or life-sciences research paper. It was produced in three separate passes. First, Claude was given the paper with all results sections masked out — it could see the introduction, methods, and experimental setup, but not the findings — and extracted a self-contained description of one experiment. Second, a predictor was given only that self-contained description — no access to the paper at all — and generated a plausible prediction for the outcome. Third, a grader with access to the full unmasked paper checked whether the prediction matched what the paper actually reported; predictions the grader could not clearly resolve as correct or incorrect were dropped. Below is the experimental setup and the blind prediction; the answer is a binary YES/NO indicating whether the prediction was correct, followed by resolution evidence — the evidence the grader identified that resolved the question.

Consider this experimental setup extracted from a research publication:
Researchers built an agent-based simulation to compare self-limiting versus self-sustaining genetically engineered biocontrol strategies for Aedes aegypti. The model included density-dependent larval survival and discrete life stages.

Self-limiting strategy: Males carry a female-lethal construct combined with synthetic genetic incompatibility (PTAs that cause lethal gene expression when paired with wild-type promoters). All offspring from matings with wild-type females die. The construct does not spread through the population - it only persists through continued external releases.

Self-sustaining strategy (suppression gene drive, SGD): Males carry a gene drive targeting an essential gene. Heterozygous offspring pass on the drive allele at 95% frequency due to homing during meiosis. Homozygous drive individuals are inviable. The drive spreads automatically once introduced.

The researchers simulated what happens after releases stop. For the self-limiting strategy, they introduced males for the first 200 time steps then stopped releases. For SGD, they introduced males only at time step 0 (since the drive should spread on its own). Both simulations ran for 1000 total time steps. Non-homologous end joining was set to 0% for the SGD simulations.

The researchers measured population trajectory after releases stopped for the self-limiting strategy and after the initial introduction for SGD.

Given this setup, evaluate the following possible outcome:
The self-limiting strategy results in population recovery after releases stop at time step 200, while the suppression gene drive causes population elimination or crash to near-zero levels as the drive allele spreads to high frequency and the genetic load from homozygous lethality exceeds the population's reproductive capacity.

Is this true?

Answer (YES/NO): YES